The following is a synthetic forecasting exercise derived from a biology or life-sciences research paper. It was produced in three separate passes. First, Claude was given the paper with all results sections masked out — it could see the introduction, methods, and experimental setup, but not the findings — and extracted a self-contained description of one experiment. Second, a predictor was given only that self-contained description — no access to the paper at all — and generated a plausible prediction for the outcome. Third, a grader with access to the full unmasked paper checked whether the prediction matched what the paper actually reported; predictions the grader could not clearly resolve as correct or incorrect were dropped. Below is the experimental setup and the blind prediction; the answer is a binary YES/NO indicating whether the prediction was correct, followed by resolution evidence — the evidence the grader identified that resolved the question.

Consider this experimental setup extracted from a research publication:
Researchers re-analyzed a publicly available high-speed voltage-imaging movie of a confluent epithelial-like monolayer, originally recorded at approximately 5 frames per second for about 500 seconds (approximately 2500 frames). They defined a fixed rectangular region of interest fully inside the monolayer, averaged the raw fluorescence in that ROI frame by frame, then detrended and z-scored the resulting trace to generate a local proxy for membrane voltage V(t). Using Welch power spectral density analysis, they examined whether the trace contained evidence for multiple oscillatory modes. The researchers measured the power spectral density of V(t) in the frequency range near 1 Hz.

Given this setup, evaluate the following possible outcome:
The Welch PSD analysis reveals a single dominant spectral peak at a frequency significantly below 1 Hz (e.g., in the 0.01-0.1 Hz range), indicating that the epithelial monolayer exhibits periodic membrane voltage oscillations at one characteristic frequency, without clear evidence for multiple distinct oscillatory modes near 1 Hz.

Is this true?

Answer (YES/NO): NO